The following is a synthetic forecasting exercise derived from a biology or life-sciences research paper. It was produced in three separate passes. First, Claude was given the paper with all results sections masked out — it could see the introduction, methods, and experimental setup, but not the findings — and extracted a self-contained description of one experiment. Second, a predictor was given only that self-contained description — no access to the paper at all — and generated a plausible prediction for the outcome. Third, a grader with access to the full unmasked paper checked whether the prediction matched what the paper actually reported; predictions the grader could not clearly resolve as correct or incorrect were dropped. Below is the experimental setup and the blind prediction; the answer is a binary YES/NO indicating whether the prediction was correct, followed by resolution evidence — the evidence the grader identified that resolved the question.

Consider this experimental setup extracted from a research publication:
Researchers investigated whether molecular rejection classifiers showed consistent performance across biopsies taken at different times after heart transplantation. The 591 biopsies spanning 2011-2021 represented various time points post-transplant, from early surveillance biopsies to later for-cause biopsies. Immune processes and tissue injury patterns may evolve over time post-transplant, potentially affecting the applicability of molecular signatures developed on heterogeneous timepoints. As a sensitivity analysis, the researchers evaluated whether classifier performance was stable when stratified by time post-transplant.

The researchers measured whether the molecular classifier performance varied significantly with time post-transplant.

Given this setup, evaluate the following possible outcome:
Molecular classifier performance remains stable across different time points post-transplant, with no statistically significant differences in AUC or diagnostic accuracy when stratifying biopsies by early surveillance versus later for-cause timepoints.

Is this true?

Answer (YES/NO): YES